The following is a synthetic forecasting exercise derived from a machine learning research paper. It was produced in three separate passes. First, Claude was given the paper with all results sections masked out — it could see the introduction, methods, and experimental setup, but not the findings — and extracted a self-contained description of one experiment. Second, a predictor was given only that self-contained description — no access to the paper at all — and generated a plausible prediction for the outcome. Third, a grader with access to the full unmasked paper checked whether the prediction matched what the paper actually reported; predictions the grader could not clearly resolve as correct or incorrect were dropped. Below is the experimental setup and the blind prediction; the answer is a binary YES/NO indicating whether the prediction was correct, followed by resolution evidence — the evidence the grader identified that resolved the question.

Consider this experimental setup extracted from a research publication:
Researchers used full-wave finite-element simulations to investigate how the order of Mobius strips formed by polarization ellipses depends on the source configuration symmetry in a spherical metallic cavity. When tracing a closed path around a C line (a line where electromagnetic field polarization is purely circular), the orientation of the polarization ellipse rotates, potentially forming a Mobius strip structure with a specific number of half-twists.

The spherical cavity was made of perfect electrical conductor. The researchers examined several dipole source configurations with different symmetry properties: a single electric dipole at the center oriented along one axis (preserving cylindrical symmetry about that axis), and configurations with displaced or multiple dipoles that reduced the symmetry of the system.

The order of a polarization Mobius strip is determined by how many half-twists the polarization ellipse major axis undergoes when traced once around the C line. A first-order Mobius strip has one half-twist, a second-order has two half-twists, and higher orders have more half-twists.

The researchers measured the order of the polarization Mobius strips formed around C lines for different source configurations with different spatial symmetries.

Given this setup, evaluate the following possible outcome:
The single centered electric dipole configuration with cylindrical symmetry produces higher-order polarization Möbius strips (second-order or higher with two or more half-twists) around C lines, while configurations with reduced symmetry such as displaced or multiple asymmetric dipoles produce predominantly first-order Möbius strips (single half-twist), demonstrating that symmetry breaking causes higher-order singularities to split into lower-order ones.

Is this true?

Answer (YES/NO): NO